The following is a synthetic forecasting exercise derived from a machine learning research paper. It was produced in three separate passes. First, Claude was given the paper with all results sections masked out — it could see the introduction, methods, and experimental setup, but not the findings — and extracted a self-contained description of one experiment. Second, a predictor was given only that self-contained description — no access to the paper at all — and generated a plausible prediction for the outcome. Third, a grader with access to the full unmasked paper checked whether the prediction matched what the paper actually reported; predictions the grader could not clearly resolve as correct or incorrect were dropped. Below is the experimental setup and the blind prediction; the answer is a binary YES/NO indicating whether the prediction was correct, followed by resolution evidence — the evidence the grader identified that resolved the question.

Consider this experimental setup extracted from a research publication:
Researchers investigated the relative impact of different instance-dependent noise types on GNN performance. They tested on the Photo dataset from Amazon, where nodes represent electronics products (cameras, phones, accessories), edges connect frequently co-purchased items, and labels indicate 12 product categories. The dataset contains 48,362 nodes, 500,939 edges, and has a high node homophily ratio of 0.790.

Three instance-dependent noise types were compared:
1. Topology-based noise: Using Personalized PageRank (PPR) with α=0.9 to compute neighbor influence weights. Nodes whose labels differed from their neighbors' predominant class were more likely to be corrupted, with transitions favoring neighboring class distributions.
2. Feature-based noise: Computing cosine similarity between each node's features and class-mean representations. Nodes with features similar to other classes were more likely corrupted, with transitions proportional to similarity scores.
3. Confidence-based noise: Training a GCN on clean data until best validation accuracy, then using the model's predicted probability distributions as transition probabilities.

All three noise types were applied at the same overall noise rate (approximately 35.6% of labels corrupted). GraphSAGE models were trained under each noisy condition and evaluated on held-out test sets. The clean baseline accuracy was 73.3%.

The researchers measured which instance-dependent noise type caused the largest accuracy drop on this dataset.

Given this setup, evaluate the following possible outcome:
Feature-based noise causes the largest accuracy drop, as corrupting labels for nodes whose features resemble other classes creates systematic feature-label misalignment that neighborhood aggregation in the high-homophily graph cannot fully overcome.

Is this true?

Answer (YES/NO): NO